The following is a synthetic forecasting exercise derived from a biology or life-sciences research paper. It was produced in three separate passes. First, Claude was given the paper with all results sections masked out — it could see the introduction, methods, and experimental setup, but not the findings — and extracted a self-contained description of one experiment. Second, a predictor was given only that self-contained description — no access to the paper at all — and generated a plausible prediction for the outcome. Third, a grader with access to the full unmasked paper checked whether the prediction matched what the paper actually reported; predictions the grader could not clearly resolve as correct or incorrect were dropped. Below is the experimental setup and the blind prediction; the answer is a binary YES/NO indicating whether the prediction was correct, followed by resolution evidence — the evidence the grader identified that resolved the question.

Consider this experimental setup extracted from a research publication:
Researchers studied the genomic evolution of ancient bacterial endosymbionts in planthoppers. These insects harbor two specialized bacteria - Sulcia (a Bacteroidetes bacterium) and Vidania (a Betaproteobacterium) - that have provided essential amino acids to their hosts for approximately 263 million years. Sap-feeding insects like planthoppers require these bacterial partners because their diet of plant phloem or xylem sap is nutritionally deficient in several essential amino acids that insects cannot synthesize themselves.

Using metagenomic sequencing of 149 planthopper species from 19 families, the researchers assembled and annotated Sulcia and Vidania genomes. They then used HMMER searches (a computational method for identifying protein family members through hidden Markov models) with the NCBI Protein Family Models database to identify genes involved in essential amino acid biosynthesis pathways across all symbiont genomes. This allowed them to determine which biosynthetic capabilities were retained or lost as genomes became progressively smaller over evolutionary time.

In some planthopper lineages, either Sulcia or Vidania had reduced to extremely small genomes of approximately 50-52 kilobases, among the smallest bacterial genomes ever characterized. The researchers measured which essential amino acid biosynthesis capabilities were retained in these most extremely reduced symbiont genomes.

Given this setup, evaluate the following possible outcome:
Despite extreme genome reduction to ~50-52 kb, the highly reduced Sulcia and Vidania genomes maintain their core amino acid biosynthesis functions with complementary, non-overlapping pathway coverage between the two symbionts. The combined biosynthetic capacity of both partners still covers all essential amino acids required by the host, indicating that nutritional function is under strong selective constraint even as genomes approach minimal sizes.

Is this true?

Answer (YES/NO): NO